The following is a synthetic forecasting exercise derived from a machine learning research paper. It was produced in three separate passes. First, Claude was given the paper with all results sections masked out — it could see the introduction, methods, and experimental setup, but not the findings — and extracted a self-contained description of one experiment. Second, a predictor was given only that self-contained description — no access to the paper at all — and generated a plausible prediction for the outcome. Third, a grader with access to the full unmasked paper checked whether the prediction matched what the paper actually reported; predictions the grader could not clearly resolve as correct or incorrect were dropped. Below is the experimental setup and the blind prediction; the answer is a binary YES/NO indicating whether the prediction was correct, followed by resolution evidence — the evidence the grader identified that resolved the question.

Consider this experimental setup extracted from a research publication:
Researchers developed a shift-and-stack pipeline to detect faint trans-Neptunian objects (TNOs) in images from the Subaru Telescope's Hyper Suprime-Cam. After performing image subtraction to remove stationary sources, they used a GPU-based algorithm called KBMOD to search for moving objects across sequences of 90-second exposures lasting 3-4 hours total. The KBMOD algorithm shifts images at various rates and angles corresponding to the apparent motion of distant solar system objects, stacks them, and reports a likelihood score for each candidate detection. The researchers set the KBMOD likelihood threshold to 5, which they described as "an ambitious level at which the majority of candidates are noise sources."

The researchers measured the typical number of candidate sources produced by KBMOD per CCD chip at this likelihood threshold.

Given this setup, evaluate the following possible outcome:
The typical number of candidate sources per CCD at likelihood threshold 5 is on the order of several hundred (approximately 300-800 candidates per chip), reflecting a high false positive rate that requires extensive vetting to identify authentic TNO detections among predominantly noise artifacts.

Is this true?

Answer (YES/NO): NO